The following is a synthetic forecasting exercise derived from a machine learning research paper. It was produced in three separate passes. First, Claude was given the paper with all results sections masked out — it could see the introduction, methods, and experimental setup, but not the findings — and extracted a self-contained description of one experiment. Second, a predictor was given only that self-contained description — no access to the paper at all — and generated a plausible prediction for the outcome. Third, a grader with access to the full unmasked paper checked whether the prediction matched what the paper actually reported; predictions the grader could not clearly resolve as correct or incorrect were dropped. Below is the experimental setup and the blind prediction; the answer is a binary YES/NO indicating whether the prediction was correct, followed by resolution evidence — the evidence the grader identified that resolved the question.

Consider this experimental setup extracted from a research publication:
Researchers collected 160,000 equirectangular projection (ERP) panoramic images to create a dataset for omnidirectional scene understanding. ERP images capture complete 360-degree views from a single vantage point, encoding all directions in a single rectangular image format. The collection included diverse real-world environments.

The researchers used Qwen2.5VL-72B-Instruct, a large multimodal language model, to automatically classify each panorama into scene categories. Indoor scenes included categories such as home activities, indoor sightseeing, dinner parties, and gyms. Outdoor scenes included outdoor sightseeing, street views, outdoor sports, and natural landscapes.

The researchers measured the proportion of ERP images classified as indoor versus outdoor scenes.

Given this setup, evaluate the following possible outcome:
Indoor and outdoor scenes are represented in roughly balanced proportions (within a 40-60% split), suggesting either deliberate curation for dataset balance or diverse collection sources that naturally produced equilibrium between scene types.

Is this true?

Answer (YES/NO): NO